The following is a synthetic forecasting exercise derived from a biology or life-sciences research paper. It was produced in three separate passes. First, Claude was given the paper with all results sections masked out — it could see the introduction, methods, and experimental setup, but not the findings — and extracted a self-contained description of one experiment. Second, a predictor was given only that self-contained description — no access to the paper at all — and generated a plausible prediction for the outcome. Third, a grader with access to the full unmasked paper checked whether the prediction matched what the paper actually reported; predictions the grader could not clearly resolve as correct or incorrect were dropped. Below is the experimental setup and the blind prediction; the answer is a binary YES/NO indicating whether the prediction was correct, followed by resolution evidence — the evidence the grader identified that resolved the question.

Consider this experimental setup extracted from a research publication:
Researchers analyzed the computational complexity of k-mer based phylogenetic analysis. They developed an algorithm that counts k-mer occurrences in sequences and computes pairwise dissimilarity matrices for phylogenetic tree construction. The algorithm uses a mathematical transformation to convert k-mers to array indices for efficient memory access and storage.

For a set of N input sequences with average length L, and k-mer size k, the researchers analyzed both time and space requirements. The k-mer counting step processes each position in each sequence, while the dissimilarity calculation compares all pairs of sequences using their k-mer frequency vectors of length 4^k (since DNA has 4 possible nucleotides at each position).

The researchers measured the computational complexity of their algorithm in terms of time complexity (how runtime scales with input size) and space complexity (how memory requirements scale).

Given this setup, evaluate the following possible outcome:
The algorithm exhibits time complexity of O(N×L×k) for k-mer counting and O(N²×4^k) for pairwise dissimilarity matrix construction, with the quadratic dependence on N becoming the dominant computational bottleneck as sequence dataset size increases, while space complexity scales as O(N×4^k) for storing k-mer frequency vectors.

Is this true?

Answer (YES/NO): NO